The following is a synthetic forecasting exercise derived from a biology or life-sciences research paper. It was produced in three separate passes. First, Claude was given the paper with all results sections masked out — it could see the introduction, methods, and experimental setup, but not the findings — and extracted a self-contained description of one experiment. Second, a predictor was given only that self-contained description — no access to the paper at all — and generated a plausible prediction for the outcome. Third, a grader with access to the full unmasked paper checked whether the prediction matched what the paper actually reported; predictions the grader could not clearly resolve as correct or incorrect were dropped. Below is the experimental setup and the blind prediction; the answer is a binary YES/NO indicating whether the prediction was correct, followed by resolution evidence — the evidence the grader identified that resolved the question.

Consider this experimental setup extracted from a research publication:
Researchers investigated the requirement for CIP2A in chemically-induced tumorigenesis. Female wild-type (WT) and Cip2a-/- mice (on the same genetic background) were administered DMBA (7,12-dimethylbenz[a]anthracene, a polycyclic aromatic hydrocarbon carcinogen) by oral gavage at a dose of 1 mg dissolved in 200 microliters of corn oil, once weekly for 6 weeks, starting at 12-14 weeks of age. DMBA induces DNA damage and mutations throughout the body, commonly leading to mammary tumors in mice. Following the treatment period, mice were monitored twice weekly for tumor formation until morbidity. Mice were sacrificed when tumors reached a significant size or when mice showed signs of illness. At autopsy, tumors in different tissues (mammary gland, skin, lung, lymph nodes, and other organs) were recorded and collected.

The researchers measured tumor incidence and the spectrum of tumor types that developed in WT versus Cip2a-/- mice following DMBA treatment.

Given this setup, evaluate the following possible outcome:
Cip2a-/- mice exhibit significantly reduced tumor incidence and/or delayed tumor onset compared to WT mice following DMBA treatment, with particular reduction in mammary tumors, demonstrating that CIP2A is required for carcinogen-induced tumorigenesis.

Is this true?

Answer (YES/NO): NO